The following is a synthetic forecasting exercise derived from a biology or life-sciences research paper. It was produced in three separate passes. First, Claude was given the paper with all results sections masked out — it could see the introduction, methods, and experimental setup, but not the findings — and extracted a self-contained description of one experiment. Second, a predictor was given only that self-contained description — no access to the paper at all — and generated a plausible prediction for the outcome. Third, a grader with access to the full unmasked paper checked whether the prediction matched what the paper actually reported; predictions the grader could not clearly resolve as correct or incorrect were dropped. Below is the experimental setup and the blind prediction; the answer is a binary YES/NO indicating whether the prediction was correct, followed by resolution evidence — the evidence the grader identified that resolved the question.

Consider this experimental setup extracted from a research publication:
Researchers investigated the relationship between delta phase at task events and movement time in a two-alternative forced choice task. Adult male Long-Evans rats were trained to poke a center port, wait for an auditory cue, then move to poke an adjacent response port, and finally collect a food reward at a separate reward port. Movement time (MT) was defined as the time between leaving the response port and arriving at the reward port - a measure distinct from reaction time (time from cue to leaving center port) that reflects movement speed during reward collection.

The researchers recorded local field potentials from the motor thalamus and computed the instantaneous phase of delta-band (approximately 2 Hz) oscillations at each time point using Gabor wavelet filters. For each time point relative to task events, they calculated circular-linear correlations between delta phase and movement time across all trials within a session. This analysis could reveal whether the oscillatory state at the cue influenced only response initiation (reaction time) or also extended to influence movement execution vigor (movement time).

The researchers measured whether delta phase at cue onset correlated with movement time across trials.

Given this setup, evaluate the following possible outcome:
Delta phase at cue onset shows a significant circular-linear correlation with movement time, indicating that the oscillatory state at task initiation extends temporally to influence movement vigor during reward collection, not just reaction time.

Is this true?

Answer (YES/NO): NO